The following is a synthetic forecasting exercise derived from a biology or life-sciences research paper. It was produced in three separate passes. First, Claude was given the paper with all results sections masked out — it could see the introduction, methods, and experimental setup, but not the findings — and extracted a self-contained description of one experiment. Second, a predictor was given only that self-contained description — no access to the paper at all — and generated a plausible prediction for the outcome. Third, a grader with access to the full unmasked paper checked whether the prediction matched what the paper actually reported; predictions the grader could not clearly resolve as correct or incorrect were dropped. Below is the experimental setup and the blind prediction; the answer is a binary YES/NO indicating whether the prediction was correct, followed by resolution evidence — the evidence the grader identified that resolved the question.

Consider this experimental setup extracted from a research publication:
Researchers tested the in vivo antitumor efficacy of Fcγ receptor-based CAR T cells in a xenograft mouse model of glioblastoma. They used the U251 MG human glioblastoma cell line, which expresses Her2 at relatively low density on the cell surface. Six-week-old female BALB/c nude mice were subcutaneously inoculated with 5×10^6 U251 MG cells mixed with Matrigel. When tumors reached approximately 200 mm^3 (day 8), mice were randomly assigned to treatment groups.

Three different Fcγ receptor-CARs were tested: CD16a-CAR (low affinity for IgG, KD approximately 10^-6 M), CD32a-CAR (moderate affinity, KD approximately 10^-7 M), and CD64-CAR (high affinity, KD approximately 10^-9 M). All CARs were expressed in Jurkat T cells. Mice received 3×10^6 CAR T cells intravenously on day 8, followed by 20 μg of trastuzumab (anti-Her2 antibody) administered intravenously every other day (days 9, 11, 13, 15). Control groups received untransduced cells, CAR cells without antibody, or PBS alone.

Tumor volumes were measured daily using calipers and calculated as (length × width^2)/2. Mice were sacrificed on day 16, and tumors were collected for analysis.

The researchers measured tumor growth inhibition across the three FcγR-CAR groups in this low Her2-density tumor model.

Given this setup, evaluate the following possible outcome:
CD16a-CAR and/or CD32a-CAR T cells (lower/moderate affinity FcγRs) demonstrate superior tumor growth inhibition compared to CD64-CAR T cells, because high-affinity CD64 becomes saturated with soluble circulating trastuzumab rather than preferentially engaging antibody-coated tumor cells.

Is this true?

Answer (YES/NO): NO